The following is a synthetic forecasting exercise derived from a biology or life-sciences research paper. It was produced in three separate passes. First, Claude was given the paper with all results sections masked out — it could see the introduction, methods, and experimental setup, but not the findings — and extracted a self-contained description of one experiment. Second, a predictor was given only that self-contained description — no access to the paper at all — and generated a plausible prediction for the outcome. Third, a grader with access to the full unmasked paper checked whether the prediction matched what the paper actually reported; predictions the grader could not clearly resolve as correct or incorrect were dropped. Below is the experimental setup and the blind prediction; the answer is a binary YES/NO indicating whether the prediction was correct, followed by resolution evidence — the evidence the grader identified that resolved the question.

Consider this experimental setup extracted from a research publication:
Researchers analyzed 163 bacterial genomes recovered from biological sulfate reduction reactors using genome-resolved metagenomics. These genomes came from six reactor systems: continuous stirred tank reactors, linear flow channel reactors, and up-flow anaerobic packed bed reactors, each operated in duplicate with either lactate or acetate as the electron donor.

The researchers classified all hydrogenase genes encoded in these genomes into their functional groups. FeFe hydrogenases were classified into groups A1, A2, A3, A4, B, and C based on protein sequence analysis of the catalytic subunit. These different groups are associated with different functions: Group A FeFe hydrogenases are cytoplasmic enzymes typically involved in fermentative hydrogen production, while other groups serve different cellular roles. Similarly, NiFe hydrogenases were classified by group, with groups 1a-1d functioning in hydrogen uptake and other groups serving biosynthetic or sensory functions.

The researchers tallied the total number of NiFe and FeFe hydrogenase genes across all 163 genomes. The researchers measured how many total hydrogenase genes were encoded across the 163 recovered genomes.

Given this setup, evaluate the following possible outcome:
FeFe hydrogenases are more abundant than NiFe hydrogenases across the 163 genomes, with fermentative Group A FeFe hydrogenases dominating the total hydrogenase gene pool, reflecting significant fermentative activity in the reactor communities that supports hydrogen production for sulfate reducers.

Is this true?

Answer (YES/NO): YES